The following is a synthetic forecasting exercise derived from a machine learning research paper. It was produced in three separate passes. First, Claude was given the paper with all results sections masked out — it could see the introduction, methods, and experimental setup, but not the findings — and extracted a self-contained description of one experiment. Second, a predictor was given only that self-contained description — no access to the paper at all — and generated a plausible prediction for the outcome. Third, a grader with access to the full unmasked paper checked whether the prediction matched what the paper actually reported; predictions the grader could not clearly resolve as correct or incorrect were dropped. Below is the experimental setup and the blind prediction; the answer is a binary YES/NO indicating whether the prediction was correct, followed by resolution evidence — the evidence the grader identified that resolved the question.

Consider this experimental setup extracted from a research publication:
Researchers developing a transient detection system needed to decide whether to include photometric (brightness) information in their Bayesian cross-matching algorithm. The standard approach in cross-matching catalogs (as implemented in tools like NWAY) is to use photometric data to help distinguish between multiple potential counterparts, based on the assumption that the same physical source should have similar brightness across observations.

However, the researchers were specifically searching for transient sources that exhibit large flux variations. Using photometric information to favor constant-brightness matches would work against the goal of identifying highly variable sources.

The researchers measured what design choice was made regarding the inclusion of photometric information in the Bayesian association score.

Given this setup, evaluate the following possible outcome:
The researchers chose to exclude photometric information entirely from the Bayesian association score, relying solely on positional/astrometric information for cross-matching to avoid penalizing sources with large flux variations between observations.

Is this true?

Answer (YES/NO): YES